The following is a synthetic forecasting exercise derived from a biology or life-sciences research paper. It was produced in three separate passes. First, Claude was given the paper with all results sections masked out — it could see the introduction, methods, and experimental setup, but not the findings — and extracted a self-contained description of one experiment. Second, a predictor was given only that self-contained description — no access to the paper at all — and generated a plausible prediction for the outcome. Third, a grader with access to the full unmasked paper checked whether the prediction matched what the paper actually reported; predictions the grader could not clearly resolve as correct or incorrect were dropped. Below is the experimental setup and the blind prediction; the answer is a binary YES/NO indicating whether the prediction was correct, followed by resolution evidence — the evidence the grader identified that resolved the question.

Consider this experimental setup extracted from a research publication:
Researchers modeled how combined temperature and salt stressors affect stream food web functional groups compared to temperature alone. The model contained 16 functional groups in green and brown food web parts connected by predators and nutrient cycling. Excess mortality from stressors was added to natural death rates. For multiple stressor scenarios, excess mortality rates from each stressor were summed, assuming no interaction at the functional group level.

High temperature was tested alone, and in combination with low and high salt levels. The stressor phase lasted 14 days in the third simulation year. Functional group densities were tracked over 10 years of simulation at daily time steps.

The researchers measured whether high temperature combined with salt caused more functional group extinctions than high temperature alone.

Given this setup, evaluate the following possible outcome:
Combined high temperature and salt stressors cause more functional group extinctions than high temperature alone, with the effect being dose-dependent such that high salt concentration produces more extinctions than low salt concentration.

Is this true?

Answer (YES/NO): NO